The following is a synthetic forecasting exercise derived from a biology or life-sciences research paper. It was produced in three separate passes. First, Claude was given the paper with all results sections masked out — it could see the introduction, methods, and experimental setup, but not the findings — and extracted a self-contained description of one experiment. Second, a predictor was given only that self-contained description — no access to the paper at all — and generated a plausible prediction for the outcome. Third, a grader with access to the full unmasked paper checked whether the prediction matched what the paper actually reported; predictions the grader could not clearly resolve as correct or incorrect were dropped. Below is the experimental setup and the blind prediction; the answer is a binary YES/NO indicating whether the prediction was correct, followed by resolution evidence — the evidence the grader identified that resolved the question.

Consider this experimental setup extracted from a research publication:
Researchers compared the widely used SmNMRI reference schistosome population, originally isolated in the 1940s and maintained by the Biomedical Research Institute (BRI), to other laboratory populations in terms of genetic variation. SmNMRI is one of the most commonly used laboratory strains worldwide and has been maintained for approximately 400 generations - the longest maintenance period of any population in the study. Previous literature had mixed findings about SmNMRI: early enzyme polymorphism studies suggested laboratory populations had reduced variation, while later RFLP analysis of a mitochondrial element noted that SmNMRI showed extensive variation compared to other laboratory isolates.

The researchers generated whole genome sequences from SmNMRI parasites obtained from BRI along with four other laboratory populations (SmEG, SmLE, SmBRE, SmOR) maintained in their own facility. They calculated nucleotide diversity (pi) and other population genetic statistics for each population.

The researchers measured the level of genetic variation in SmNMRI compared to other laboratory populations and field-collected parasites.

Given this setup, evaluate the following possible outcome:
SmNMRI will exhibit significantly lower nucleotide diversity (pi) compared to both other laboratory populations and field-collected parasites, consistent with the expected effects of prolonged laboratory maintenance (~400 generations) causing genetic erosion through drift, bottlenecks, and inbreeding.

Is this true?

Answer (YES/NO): NO